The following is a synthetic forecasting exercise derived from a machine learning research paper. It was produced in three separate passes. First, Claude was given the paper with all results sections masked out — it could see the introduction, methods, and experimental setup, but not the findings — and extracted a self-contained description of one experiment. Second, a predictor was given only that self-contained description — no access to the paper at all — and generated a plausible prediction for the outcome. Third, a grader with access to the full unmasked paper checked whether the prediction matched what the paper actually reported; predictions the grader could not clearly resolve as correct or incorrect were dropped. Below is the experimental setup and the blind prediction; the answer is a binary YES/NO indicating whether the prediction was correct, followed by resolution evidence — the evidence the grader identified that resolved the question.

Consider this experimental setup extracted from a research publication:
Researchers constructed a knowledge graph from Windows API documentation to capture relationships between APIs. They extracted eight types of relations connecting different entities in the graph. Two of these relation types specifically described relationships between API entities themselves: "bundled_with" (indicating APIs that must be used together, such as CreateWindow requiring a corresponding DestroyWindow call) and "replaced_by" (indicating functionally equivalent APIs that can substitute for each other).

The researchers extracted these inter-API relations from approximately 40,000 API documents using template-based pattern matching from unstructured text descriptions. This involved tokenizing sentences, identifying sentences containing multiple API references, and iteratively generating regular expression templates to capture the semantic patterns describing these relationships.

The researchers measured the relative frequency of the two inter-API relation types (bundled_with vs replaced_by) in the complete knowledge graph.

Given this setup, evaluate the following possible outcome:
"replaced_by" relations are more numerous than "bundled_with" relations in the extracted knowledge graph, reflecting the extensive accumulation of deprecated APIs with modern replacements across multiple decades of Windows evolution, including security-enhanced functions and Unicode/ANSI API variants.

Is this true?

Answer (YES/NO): YES